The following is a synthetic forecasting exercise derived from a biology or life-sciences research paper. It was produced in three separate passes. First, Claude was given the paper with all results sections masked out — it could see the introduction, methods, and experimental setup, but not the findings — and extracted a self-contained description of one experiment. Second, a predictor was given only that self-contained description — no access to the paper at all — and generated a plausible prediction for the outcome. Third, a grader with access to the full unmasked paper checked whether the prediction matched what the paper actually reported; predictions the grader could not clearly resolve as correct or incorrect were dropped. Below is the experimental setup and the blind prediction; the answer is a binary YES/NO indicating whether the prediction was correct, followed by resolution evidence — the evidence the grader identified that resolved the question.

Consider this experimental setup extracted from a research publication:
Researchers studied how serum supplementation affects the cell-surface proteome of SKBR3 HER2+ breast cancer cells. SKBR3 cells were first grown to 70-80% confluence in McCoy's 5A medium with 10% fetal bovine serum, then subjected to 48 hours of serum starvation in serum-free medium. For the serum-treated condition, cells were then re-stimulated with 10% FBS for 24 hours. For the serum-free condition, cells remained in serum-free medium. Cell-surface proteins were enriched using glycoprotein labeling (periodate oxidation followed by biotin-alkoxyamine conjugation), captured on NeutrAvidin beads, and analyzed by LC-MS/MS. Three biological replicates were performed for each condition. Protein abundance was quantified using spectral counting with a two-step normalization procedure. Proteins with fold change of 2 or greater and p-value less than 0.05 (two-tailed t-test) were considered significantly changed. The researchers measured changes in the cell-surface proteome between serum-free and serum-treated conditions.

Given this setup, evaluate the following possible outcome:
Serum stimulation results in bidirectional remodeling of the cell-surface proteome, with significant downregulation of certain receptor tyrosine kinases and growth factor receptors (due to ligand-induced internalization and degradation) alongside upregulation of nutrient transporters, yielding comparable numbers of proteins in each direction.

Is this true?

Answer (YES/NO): NO